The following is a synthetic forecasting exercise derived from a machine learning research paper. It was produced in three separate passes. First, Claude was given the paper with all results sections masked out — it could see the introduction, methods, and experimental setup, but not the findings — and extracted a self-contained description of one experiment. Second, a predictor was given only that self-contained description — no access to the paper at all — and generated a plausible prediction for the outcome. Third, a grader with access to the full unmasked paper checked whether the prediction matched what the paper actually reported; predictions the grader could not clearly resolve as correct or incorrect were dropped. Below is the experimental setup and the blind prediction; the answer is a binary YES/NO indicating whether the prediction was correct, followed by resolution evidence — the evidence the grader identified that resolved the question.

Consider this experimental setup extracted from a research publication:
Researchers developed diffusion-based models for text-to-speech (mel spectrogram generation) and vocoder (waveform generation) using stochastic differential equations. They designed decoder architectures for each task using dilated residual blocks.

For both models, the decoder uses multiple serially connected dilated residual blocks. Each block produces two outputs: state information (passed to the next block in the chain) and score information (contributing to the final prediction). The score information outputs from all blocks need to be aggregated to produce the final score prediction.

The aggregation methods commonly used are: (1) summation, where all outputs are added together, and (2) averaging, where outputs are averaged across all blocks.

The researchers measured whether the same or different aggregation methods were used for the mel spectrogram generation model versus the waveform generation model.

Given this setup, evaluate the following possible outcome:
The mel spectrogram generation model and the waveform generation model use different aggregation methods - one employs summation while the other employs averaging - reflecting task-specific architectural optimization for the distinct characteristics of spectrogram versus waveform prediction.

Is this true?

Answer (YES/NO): YES